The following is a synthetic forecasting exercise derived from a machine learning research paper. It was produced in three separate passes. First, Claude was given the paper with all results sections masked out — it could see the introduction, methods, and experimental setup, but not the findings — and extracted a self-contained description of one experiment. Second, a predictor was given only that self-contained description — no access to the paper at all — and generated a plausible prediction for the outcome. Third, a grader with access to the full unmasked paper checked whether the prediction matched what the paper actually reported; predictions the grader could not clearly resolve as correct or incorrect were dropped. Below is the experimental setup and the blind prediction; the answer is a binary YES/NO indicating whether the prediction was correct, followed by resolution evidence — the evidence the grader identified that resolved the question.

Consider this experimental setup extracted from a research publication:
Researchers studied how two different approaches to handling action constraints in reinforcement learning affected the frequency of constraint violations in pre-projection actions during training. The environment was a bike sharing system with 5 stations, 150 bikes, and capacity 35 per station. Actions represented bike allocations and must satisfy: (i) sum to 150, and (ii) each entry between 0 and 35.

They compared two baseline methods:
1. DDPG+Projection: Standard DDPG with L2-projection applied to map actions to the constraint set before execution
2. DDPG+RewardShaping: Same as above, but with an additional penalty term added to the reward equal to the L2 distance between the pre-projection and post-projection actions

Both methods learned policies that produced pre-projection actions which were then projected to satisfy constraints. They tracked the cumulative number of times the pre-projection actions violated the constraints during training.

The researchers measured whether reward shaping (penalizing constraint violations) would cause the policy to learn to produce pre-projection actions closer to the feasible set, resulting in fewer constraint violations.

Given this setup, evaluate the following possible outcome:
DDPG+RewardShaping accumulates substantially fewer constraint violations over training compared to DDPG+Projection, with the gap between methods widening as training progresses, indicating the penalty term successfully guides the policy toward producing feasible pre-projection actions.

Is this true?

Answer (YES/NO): NO